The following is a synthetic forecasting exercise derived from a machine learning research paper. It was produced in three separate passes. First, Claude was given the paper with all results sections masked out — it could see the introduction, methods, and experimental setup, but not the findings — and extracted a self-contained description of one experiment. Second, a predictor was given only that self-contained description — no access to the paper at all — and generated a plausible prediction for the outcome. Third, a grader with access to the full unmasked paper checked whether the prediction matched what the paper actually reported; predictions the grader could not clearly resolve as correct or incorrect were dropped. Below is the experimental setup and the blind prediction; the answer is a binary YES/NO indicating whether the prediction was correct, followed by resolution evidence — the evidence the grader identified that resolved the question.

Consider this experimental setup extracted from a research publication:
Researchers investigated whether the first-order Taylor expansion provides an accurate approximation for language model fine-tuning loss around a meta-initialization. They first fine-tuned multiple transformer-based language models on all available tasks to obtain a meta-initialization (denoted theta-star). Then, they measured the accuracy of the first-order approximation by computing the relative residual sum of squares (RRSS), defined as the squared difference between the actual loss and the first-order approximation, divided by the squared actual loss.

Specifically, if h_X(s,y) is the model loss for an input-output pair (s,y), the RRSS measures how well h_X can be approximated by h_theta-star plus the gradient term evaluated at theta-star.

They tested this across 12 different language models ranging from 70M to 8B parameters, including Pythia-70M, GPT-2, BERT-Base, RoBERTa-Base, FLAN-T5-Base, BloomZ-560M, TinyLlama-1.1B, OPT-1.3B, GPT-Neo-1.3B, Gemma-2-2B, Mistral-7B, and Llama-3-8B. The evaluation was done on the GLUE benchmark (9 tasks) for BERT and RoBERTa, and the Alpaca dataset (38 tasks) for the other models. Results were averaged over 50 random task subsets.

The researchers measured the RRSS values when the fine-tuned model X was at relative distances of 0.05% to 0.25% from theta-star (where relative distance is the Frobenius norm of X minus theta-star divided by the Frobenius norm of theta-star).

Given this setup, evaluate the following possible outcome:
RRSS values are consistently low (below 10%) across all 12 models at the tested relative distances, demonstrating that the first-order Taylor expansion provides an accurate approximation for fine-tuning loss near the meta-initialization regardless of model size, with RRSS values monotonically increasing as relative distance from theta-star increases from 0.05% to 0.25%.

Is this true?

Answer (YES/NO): NO